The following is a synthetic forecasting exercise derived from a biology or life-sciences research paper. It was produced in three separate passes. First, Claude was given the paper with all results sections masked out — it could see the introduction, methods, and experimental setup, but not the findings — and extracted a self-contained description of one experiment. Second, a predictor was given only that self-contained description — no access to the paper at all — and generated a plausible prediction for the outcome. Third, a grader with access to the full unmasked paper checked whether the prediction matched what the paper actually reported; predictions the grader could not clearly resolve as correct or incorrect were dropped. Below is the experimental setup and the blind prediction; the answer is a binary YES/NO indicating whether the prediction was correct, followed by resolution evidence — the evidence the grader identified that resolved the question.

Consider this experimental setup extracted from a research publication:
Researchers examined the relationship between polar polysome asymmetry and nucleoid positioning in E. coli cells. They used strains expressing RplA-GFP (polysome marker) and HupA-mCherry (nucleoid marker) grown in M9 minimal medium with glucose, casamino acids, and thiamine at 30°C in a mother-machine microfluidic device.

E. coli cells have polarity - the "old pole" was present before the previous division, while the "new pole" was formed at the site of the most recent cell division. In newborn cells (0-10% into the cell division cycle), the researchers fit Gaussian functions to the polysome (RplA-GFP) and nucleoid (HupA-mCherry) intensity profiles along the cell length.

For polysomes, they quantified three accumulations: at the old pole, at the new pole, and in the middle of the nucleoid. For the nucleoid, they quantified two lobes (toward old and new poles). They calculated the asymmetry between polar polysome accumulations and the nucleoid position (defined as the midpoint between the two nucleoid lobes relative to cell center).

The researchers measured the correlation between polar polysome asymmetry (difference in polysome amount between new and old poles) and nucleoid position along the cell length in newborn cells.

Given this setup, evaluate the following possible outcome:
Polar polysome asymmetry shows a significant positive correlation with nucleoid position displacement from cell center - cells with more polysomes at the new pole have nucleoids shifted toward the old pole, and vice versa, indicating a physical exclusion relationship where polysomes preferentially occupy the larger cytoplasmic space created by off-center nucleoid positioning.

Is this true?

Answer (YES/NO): NO